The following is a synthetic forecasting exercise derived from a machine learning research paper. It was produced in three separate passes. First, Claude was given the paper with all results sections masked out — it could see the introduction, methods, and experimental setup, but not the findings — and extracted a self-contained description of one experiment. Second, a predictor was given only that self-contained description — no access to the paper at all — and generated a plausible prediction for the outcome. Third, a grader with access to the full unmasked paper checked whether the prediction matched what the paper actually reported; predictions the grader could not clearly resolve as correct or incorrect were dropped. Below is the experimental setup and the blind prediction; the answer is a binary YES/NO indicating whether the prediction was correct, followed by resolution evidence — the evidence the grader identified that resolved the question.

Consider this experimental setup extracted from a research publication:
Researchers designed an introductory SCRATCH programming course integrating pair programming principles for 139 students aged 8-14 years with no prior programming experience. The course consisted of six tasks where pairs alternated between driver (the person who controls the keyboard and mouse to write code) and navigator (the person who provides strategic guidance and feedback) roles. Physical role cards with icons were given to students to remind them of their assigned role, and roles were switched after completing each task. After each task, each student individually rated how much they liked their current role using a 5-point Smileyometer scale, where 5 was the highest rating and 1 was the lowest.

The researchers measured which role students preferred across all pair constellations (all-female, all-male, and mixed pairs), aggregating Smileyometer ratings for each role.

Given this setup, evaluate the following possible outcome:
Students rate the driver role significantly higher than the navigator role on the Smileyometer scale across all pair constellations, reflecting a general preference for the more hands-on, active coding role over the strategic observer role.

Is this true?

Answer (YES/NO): YES